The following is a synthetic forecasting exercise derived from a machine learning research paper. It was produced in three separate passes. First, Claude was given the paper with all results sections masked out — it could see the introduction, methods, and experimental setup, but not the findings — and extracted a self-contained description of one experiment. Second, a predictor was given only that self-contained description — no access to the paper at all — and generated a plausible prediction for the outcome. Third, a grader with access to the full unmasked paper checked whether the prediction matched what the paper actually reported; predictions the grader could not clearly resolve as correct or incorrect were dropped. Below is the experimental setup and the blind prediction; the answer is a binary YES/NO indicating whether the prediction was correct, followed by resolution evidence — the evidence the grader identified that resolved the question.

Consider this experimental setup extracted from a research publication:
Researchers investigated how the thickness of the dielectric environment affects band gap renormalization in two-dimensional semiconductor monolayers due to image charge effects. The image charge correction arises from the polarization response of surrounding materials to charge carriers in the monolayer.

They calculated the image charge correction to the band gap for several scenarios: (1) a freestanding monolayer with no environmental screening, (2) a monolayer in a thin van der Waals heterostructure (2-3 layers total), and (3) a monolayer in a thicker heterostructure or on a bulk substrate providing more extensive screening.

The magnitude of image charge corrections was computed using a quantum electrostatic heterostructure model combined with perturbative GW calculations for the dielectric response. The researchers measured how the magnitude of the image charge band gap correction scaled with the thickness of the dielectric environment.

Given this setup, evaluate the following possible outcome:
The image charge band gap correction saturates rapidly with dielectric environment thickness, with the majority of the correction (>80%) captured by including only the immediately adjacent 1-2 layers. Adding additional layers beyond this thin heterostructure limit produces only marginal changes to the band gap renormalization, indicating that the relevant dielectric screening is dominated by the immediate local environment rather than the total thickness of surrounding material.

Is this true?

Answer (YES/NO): NO